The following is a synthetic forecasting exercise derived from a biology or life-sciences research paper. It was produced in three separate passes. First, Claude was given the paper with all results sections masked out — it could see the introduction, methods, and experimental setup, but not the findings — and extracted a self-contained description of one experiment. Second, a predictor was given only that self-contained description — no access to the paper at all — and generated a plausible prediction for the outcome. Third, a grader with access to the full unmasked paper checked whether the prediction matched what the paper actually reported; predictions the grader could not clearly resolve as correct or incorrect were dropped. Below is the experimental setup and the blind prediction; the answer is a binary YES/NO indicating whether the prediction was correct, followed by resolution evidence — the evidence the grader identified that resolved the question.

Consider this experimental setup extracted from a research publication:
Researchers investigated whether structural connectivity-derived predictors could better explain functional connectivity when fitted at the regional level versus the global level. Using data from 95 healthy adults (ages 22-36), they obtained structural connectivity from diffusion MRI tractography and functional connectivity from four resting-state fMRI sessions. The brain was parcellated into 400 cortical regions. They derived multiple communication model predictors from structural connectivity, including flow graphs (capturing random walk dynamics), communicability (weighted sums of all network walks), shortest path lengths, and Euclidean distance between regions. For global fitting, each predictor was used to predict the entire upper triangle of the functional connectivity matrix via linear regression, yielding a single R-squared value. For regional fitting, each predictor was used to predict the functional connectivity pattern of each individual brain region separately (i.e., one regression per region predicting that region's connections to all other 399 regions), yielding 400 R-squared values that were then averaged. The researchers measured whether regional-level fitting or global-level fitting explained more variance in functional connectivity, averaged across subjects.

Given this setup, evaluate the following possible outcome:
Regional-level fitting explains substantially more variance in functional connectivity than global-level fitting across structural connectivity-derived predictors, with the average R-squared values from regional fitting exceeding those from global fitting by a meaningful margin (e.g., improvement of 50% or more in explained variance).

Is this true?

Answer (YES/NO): YES